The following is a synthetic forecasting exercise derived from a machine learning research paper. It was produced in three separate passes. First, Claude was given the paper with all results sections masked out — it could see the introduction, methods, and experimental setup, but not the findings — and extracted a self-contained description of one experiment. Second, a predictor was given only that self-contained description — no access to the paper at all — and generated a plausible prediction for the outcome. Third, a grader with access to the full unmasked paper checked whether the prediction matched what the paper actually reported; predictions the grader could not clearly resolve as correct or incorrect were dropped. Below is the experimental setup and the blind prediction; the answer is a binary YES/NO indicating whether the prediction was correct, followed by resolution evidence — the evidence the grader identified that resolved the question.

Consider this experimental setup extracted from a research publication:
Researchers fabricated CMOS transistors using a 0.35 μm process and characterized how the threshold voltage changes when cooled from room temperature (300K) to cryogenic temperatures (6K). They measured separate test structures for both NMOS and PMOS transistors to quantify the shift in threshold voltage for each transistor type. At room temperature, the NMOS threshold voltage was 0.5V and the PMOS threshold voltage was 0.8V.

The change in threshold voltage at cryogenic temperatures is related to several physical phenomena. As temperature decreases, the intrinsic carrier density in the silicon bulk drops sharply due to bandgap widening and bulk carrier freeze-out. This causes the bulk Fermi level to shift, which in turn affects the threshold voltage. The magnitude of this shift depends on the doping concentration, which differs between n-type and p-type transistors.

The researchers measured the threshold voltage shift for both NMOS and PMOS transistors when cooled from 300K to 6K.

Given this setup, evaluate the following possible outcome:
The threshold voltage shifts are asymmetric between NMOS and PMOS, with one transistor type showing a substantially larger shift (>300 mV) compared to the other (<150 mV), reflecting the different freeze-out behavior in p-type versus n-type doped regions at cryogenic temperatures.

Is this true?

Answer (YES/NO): NO